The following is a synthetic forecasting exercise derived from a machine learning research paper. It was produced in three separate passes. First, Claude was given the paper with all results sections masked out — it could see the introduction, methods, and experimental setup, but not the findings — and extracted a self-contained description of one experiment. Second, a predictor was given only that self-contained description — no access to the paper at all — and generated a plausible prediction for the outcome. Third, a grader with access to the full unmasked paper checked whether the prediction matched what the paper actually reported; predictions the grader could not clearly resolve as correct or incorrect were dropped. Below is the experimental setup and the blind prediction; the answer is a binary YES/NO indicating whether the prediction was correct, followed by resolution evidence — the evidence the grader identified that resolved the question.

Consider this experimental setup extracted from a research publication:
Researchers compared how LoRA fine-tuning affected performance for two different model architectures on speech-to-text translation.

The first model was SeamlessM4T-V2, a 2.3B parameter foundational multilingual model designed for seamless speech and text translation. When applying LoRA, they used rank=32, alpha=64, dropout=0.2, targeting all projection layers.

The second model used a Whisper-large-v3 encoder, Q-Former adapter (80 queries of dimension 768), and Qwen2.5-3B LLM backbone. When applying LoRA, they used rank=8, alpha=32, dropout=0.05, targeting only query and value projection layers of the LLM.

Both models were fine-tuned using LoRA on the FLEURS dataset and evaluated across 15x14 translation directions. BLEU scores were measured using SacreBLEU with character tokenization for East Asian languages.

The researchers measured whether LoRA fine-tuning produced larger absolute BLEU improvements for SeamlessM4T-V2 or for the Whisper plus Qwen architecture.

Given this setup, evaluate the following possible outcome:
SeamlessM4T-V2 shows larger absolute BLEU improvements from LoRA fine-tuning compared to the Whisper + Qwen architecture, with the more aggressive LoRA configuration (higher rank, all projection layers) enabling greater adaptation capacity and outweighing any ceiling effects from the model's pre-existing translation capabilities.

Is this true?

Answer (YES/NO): NO